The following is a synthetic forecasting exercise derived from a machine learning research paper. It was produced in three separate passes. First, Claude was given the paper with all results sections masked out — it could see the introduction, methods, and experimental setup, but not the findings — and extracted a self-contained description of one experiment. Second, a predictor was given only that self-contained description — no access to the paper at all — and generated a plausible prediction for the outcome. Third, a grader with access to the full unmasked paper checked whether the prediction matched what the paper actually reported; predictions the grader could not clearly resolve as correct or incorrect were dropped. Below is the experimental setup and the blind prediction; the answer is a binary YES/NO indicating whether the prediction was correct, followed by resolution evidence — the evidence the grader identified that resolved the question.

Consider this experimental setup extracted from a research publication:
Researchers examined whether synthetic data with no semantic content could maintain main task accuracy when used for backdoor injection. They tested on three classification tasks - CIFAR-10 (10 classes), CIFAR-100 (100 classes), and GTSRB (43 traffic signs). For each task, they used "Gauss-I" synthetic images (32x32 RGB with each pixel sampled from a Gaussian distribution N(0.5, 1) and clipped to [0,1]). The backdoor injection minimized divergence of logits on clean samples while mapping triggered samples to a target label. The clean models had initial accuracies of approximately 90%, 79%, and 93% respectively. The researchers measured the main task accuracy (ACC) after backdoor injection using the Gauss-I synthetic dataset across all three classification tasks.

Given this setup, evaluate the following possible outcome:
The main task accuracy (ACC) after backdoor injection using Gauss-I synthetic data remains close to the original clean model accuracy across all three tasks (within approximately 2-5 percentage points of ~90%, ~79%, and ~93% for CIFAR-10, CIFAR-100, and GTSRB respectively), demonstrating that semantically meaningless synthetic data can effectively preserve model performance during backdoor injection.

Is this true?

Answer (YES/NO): YES